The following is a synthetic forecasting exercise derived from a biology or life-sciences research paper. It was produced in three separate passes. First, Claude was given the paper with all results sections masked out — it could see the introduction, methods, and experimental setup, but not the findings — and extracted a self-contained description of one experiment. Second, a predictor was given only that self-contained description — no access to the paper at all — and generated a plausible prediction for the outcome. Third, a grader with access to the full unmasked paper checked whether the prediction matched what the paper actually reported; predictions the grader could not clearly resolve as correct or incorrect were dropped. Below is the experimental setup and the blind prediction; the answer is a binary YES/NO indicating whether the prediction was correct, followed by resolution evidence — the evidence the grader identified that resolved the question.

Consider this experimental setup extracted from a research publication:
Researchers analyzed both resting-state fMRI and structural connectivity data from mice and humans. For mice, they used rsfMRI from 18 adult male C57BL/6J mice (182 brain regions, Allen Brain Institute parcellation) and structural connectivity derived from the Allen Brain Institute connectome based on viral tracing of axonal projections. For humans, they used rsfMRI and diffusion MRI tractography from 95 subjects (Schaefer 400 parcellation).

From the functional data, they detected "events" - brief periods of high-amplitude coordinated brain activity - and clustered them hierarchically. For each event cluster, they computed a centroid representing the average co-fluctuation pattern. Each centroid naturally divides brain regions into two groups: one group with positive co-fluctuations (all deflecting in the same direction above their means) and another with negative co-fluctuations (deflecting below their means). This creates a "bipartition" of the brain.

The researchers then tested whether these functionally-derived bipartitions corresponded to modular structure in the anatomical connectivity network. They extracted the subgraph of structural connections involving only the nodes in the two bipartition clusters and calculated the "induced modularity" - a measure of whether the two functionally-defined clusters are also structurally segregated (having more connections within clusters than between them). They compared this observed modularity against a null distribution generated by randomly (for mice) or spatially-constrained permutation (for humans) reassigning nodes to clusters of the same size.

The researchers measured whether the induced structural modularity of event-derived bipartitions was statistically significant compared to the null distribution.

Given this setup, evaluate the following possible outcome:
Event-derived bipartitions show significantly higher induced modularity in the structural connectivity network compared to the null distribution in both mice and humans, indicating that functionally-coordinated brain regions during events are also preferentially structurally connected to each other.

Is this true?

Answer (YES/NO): YES